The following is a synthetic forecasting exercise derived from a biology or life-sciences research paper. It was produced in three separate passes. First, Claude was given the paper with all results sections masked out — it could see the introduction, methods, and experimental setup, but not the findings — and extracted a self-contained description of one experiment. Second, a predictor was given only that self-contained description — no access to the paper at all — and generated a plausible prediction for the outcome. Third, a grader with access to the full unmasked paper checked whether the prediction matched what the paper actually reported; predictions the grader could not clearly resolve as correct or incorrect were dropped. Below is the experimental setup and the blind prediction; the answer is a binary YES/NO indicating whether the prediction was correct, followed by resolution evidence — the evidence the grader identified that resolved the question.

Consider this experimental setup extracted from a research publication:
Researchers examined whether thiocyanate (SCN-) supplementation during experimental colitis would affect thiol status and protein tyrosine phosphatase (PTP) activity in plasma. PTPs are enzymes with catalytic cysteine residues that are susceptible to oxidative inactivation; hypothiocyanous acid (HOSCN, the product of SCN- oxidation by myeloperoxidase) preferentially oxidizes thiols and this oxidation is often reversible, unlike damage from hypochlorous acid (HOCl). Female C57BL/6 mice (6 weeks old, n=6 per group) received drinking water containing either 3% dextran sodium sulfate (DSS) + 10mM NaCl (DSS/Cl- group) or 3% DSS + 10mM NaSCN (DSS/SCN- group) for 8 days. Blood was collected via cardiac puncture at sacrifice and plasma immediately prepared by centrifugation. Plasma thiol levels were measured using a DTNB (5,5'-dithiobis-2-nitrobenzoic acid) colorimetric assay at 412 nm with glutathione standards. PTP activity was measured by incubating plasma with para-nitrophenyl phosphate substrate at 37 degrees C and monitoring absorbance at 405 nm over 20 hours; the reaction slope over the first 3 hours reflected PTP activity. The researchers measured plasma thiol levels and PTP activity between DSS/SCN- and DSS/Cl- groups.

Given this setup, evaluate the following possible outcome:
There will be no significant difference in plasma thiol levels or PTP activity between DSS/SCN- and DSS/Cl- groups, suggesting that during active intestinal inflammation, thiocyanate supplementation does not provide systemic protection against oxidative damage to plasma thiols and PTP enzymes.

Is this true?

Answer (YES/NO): YES